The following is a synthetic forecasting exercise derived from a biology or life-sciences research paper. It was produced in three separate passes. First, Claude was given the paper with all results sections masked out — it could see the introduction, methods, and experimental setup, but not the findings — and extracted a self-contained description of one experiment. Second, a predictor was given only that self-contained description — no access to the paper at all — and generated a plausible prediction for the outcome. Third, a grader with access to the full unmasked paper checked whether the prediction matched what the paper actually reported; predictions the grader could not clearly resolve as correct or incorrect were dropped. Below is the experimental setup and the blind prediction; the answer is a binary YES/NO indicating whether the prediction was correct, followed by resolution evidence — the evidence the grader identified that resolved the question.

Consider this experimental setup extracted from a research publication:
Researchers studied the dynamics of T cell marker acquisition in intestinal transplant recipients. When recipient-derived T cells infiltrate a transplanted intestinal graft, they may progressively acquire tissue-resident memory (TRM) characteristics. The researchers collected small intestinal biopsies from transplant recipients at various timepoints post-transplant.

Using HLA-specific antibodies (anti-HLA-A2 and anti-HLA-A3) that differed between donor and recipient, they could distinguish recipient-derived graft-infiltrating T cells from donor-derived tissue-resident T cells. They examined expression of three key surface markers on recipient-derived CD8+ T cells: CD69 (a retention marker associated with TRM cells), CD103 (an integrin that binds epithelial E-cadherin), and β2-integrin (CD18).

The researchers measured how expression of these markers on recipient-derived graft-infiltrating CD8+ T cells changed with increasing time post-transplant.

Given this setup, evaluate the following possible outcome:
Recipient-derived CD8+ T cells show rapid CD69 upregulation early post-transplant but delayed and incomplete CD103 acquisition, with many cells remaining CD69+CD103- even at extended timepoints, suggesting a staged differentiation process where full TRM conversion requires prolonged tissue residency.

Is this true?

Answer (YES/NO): NO